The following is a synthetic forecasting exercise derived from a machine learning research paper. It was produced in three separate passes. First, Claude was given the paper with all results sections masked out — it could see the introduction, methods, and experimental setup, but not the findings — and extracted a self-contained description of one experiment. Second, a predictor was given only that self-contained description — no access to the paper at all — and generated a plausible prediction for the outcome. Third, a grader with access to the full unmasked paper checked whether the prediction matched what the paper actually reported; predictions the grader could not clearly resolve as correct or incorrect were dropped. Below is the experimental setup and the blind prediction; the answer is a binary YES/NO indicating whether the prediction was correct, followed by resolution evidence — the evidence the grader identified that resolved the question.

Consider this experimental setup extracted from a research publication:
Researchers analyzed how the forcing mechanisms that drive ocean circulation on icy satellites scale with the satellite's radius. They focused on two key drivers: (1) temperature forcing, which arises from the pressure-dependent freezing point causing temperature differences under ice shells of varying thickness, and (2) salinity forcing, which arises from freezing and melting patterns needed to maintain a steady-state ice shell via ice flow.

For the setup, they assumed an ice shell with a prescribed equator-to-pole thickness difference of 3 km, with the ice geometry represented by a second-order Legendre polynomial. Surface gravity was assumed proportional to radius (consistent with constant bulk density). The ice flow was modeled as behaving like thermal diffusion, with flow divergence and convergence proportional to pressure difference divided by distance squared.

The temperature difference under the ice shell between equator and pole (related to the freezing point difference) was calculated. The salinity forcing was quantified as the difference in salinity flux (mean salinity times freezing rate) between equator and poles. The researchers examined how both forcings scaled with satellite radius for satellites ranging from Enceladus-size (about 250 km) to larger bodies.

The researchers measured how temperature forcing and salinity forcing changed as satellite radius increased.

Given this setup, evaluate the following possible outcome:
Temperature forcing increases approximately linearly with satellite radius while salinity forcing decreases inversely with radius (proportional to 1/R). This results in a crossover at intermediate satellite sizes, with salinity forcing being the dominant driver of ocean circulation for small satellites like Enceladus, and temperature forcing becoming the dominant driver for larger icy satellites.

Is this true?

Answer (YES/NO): YES